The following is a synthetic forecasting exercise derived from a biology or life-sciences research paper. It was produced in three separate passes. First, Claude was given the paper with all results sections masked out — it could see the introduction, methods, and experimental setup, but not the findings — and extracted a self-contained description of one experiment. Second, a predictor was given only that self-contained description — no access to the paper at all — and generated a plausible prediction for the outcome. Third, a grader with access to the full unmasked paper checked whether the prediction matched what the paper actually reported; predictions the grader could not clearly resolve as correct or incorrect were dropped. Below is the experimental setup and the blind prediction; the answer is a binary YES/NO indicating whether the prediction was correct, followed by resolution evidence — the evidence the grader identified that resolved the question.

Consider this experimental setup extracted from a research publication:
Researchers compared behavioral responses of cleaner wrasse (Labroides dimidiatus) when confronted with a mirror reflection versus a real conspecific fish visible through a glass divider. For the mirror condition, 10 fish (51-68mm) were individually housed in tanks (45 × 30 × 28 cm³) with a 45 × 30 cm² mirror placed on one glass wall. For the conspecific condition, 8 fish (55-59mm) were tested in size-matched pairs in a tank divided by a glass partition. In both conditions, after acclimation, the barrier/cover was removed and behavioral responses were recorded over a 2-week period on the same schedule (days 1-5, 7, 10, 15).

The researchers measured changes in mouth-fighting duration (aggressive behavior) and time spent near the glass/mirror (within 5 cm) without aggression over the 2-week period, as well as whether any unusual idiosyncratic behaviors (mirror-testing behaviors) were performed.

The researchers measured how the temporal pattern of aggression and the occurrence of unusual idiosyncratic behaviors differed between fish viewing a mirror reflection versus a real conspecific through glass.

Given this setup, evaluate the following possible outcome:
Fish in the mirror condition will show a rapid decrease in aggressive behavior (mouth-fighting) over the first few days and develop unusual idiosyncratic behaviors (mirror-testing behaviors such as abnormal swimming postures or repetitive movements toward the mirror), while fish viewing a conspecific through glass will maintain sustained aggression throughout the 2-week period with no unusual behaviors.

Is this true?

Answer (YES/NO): NO